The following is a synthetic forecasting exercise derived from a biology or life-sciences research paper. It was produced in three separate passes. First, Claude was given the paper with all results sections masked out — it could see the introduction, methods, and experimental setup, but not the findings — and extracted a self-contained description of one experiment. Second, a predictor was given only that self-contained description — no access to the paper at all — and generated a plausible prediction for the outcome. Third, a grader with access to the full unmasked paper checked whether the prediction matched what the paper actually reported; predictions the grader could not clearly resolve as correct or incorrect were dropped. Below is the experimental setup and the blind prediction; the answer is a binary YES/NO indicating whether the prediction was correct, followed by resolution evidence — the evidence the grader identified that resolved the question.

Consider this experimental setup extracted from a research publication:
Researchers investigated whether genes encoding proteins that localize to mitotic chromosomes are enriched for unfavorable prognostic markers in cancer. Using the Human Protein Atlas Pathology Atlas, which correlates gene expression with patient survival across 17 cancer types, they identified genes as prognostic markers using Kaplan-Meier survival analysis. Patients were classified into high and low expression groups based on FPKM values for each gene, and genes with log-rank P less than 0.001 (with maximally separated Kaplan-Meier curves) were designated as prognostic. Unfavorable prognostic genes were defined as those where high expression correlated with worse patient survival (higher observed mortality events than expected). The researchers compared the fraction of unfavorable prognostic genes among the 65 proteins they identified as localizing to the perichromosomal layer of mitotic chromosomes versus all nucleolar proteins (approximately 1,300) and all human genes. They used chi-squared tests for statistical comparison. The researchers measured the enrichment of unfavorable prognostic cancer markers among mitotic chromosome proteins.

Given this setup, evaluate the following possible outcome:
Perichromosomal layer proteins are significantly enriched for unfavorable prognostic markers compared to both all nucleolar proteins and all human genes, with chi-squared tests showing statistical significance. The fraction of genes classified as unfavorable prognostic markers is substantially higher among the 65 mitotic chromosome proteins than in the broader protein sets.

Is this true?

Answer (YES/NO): YES